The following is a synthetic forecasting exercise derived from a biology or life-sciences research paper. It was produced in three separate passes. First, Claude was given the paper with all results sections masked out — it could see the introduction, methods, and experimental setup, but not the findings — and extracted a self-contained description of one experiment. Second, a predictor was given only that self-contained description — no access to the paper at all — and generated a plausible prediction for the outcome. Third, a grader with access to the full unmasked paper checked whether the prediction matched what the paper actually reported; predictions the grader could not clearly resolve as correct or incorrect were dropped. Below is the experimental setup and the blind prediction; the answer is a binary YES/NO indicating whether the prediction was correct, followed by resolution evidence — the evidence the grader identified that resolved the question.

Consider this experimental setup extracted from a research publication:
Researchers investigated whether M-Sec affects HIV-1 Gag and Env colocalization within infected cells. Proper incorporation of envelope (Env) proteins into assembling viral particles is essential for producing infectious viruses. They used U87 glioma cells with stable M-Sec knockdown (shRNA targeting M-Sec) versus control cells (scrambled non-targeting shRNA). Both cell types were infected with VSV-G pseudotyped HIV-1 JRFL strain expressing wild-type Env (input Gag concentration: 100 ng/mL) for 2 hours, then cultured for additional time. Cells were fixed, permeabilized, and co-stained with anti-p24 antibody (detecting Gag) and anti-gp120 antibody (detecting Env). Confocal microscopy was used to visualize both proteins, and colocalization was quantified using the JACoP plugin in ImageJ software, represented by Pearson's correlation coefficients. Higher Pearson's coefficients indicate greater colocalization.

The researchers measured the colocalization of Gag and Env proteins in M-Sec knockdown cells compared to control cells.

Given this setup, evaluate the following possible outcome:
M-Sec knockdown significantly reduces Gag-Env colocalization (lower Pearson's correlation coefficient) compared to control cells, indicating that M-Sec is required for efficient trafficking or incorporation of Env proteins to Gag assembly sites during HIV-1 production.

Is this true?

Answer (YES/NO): YES